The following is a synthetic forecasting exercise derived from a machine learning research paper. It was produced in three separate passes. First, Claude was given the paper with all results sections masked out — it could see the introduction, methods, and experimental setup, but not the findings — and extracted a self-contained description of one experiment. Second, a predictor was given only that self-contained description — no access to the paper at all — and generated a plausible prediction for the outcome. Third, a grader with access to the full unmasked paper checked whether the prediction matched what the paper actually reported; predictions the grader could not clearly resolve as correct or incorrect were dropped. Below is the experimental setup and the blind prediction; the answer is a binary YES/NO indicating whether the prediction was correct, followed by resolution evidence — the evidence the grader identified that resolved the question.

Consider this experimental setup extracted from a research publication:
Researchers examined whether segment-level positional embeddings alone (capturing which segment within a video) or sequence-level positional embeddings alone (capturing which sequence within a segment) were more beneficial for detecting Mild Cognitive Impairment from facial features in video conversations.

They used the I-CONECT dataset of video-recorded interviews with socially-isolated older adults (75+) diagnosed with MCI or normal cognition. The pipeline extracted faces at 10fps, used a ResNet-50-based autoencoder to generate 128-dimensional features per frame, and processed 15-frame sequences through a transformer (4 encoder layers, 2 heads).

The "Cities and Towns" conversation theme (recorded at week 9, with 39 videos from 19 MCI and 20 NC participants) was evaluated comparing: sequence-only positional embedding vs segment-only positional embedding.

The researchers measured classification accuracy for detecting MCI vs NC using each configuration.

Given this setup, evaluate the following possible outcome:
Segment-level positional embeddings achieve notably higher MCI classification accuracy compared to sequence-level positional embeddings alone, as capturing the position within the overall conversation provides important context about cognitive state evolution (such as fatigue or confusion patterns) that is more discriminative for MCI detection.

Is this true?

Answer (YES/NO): YES